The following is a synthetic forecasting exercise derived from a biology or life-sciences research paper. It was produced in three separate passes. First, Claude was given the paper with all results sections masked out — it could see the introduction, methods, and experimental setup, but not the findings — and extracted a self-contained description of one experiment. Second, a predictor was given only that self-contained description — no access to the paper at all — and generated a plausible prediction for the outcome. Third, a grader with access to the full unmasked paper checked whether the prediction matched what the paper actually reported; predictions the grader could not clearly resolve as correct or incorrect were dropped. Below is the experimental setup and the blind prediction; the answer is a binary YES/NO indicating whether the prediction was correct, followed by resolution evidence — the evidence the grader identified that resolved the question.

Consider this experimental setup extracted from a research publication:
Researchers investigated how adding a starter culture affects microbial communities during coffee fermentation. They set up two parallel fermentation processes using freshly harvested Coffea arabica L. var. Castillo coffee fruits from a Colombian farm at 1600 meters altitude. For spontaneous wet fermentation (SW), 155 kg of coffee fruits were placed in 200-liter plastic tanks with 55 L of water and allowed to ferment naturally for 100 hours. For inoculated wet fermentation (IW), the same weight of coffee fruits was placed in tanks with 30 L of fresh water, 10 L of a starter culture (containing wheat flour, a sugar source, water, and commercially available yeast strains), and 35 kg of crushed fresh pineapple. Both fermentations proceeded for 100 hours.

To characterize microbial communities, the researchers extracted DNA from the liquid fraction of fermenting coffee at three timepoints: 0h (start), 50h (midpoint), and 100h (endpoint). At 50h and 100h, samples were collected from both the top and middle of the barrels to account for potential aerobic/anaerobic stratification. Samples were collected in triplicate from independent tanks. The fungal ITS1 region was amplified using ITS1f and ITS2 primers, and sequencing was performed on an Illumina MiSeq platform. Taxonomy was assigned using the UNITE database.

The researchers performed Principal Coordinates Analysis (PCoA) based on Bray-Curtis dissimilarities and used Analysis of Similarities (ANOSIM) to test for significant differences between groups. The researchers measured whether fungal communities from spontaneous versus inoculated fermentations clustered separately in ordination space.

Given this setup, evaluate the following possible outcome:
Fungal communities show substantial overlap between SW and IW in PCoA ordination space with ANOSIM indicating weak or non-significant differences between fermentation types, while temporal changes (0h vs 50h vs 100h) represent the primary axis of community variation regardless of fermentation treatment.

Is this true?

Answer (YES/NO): NO